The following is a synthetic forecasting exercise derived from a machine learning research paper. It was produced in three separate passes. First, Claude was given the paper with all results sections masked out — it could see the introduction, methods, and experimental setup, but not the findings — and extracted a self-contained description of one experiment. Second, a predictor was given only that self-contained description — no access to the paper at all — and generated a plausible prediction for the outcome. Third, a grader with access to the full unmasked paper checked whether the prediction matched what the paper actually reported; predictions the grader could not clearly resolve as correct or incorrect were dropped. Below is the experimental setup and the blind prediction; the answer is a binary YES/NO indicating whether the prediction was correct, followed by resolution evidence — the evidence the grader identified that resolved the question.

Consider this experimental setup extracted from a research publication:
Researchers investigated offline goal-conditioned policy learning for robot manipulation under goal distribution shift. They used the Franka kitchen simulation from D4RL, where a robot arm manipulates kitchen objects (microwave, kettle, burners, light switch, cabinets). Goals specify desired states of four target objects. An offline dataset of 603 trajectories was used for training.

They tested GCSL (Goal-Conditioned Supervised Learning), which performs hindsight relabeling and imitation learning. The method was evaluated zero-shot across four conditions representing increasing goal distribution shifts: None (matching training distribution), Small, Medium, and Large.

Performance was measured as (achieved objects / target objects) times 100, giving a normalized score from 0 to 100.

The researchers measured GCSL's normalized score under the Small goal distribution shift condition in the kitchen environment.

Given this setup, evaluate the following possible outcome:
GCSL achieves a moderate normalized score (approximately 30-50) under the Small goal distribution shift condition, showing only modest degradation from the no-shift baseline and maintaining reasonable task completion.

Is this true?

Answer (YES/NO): NO